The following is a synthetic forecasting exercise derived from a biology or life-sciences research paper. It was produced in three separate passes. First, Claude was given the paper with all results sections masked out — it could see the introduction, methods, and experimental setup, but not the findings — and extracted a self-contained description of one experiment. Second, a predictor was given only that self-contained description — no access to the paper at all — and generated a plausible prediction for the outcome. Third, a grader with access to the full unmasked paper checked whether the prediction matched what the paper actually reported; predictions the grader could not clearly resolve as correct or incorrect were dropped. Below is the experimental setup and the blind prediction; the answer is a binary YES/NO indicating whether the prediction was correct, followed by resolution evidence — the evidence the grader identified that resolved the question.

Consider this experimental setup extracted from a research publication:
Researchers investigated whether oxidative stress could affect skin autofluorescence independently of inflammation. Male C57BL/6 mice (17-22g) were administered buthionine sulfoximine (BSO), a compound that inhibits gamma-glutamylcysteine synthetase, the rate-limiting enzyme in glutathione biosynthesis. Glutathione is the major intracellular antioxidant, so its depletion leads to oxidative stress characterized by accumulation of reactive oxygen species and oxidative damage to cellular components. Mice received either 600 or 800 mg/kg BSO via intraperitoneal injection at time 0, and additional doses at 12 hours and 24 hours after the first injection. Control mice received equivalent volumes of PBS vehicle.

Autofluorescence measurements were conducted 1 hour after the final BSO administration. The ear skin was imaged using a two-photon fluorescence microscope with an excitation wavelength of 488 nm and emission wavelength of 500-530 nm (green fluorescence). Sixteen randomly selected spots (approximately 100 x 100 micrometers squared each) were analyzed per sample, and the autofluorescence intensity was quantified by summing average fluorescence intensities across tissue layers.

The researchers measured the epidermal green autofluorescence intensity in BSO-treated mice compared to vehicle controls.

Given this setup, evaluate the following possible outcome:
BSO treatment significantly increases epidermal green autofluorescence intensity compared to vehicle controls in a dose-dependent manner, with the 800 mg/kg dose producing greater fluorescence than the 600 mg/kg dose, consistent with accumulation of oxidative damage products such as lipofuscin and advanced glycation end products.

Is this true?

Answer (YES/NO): NO